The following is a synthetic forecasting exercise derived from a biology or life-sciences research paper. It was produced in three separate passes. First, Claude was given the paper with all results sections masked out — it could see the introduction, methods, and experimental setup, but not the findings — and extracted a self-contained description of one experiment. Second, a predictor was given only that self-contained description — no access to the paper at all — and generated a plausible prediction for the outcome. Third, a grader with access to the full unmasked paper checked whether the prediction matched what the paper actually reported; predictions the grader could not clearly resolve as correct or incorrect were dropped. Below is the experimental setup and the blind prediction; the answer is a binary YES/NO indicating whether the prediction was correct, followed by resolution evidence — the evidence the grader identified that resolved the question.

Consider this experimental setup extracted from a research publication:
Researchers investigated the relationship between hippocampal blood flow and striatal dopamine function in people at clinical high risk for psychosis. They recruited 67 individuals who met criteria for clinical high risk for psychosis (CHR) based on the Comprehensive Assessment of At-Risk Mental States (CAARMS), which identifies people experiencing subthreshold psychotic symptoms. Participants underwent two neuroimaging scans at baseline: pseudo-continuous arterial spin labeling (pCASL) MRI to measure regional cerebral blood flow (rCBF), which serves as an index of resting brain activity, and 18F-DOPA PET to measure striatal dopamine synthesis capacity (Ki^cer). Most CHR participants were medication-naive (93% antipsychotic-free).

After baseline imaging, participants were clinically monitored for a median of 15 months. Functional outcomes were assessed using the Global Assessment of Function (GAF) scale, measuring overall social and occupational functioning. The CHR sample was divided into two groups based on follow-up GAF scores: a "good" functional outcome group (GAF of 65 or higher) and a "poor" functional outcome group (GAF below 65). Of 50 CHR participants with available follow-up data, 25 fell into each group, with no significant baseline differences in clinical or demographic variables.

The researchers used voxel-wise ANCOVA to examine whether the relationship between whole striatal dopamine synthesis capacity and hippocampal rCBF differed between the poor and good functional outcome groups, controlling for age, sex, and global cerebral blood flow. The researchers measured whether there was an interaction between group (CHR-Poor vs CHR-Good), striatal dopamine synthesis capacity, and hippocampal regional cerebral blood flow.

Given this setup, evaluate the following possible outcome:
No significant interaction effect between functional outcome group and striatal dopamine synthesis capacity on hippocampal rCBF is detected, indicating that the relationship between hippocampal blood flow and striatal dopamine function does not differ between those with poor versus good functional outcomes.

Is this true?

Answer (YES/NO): NO